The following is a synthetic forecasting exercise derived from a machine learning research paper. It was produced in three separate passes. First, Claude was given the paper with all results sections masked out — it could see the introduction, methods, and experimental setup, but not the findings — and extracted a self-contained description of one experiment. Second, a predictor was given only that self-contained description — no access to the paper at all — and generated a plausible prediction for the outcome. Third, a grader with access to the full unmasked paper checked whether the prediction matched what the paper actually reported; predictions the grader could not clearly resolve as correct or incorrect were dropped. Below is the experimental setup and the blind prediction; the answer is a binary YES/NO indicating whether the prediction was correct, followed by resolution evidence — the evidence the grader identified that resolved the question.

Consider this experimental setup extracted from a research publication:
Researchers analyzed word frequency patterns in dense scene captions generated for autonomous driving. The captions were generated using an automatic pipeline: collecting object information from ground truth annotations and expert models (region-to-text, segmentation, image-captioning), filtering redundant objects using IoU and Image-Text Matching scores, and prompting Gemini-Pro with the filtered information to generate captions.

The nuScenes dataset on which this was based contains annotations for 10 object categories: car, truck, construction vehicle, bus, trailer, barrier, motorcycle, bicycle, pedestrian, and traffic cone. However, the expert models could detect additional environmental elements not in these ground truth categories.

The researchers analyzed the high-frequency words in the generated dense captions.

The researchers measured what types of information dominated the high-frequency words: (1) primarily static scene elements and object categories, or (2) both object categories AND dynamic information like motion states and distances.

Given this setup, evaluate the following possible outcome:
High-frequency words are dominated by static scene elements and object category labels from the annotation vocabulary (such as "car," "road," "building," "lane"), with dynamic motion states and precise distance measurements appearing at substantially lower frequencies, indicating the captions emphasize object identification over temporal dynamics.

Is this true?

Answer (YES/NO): NO